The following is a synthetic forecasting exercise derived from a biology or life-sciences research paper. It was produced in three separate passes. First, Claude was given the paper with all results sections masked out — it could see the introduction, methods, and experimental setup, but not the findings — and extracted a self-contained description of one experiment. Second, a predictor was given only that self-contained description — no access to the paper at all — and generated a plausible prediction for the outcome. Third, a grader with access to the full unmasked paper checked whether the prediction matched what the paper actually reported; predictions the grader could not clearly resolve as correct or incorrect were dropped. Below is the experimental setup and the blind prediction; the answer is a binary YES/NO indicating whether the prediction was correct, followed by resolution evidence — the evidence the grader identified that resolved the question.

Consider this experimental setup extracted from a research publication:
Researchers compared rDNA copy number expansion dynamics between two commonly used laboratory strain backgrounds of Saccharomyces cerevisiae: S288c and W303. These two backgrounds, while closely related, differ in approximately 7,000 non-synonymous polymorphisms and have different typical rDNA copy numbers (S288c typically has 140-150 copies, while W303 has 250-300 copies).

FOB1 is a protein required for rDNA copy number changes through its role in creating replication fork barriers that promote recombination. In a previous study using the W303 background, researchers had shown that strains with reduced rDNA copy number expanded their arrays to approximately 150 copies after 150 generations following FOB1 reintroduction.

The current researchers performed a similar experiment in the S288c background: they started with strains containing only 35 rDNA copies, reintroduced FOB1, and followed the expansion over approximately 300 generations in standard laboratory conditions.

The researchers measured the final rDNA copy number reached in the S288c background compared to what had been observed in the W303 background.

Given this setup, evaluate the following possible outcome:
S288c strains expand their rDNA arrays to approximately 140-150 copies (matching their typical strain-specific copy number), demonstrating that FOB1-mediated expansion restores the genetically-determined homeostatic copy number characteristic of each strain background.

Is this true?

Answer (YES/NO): NO